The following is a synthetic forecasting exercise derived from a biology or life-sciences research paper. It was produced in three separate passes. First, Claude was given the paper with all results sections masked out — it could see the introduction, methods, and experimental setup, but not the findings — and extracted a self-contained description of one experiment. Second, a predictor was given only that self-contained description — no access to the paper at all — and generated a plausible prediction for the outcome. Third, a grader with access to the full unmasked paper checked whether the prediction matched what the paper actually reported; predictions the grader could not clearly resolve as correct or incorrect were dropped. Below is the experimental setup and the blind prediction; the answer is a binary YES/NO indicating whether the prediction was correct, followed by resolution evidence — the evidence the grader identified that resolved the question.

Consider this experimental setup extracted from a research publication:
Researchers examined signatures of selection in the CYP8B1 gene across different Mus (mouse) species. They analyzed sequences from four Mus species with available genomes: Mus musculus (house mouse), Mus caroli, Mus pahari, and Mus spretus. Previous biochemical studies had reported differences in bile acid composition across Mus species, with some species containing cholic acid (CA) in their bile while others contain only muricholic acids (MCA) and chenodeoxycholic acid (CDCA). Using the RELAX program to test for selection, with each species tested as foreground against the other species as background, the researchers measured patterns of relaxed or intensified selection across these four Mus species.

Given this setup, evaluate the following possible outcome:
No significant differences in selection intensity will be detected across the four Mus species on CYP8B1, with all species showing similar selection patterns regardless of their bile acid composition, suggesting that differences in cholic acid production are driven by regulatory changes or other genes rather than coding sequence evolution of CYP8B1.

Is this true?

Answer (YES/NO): NO